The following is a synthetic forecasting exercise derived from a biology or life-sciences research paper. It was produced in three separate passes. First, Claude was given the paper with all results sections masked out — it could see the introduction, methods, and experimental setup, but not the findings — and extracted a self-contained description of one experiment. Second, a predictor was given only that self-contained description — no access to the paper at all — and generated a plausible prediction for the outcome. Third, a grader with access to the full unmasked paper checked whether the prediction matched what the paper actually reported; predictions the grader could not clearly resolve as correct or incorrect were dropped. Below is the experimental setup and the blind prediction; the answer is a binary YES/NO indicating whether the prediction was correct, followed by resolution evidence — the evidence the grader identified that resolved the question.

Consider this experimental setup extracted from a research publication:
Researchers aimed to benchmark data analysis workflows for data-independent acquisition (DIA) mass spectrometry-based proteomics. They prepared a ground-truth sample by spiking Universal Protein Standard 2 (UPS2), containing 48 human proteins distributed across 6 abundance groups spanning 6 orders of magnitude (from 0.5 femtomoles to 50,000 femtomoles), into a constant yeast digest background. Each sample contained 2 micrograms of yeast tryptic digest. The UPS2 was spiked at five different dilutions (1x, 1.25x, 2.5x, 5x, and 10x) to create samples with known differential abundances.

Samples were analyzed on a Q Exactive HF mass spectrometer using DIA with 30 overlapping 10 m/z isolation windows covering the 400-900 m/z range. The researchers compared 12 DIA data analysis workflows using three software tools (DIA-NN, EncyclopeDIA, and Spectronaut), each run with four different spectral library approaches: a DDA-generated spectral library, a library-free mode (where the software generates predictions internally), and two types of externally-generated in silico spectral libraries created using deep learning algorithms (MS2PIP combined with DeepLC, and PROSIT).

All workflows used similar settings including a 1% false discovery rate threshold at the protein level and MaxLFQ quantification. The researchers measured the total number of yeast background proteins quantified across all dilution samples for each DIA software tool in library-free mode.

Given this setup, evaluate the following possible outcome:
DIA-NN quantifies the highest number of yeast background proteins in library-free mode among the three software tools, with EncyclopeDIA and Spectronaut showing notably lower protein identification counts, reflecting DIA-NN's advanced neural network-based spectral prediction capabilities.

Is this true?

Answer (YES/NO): YES